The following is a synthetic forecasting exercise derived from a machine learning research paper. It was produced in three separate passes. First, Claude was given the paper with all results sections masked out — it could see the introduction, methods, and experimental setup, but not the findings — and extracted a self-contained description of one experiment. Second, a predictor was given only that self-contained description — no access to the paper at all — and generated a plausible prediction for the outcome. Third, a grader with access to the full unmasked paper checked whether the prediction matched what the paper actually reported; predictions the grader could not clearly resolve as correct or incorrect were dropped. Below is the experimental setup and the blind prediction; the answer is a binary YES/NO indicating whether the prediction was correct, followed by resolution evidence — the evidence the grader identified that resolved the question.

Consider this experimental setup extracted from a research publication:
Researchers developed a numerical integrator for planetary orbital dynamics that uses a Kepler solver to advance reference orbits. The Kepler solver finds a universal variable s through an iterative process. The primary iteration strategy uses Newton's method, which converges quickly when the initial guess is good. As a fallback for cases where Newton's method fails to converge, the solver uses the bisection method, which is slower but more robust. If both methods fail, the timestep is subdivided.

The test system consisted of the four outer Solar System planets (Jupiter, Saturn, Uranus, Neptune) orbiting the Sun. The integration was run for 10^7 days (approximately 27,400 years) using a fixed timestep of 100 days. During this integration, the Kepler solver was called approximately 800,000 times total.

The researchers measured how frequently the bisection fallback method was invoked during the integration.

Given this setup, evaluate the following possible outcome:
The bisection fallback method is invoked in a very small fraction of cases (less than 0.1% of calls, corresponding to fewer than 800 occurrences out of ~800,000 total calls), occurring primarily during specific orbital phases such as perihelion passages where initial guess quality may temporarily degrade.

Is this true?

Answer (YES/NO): YES